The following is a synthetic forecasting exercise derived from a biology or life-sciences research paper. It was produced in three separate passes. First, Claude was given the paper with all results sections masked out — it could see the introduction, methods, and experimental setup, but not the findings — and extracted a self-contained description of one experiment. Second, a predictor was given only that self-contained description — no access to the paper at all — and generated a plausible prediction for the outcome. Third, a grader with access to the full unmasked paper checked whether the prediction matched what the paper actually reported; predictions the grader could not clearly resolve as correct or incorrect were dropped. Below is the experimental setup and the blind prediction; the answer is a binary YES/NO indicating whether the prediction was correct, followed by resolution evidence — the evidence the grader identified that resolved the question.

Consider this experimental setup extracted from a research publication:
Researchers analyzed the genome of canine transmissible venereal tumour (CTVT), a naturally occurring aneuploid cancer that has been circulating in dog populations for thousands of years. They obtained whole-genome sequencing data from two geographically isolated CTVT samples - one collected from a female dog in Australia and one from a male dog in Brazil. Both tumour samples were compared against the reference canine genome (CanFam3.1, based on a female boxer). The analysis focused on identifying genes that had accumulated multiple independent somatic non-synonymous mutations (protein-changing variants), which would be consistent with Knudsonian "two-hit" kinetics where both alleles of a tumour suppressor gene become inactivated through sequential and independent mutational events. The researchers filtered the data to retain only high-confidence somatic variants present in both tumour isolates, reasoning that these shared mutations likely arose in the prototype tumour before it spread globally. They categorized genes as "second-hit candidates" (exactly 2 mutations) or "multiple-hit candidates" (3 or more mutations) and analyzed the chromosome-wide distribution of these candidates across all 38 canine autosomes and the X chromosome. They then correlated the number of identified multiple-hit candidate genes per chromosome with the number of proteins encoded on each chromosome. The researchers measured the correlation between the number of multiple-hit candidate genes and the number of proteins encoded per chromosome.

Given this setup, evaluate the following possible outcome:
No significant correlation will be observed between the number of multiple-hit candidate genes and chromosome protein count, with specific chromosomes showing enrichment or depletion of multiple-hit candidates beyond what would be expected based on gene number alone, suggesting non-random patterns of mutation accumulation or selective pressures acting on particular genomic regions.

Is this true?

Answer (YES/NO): NO